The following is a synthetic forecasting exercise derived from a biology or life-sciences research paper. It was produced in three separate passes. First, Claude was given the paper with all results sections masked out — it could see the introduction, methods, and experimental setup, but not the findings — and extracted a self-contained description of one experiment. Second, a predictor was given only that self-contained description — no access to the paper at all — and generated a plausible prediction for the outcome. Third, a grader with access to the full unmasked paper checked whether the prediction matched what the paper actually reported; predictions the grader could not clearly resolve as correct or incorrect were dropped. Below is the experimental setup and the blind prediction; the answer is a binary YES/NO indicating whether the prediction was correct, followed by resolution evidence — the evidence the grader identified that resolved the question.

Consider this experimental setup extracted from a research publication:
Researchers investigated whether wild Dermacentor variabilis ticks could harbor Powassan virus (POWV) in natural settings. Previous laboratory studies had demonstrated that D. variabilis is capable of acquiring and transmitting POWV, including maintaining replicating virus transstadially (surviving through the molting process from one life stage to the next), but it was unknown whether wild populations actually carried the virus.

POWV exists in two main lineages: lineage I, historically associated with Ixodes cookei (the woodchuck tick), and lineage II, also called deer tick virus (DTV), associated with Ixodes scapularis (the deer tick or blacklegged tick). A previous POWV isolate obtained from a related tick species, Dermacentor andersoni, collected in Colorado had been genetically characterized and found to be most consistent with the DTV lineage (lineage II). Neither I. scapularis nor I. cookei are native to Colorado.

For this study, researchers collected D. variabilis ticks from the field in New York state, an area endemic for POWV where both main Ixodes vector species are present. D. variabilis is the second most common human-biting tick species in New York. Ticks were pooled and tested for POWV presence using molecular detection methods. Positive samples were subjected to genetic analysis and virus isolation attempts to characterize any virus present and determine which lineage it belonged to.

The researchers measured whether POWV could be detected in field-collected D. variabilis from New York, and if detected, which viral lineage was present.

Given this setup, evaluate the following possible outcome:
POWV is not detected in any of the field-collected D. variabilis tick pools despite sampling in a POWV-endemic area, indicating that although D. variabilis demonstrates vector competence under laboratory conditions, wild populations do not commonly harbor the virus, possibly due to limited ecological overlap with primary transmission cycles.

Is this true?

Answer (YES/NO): NO